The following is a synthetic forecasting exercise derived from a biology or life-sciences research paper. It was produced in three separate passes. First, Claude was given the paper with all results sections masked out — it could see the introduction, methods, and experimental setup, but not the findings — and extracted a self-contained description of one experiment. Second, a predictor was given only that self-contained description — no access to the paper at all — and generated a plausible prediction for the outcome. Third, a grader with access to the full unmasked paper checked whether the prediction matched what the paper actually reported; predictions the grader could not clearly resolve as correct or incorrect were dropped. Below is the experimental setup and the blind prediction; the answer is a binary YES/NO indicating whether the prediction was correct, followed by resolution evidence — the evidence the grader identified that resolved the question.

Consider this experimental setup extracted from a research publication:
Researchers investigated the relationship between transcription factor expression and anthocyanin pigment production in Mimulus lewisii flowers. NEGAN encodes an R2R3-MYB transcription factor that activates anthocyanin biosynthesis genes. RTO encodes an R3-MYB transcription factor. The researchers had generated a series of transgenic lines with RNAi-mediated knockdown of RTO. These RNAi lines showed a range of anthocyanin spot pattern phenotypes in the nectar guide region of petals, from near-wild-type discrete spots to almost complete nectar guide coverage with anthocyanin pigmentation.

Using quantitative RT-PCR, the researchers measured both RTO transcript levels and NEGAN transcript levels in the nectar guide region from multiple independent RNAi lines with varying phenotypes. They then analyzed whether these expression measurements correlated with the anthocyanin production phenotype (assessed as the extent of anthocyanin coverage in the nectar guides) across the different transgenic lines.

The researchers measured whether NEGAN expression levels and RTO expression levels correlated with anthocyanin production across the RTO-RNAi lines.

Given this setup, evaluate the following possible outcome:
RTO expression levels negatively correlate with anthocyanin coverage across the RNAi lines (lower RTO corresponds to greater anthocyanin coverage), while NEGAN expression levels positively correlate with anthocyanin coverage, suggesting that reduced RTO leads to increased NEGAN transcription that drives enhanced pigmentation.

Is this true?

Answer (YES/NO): NO